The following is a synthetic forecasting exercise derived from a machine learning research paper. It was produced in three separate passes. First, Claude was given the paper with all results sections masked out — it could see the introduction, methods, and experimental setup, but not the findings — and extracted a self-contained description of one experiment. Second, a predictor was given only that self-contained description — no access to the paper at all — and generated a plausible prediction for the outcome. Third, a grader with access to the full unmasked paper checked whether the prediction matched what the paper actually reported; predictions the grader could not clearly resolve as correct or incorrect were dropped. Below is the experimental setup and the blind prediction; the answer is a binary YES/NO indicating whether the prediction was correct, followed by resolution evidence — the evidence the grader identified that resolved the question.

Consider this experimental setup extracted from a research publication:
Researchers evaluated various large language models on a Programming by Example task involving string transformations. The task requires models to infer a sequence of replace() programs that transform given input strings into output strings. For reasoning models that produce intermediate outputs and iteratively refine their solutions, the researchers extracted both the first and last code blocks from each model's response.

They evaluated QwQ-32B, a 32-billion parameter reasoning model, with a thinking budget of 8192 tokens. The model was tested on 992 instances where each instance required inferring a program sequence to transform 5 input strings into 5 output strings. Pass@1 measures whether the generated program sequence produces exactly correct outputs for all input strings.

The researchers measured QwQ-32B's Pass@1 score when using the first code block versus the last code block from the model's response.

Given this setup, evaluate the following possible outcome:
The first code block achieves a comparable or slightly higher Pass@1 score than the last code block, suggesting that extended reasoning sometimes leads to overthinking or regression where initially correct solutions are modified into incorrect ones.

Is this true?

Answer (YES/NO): NO